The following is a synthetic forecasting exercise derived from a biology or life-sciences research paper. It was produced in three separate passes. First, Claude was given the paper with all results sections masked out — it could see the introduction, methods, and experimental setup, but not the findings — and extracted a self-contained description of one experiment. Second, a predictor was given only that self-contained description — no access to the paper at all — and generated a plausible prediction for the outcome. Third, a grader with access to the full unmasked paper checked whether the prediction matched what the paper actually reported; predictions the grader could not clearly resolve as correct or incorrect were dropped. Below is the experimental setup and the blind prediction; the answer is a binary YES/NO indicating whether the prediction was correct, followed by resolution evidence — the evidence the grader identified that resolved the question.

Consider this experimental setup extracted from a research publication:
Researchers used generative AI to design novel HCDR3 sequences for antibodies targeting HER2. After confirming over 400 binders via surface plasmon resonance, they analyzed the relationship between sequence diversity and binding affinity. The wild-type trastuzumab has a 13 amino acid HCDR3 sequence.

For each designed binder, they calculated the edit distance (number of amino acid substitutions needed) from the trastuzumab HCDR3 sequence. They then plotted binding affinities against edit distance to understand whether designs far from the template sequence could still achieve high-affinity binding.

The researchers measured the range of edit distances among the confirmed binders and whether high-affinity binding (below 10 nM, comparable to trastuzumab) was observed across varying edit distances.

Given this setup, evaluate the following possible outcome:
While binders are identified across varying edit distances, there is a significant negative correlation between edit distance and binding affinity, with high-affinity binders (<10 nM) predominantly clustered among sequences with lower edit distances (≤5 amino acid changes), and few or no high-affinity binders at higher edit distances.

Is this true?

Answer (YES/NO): NO